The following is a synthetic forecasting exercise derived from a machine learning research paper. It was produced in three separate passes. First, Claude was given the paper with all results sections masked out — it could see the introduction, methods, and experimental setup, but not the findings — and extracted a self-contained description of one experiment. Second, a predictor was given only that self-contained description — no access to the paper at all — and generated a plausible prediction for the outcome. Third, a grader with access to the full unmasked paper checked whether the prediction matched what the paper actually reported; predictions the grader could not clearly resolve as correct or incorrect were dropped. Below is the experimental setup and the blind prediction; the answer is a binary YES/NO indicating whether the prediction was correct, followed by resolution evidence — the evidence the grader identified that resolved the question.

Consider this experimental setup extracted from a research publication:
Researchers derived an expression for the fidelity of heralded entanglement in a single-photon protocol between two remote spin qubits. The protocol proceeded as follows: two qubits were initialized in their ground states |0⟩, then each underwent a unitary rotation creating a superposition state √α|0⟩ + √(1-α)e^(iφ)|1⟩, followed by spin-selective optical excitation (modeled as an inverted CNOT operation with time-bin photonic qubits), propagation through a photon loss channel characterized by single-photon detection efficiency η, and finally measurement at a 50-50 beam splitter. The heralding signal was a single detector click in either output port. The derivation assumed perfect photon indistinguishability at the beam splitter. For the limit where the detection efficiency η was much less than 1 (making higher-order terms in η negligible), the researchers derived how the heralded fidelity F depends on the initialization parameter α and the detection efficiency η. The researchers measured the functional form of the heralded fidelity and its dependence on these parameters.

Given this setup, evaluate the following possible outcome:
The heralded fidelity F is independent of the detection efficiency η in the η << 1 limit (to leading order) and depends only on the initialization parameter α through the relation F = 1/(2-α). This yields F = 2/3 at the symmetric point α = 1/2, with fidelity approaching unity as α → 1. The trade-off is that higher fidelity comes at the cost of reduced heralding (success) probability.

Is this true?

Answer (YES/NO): NO